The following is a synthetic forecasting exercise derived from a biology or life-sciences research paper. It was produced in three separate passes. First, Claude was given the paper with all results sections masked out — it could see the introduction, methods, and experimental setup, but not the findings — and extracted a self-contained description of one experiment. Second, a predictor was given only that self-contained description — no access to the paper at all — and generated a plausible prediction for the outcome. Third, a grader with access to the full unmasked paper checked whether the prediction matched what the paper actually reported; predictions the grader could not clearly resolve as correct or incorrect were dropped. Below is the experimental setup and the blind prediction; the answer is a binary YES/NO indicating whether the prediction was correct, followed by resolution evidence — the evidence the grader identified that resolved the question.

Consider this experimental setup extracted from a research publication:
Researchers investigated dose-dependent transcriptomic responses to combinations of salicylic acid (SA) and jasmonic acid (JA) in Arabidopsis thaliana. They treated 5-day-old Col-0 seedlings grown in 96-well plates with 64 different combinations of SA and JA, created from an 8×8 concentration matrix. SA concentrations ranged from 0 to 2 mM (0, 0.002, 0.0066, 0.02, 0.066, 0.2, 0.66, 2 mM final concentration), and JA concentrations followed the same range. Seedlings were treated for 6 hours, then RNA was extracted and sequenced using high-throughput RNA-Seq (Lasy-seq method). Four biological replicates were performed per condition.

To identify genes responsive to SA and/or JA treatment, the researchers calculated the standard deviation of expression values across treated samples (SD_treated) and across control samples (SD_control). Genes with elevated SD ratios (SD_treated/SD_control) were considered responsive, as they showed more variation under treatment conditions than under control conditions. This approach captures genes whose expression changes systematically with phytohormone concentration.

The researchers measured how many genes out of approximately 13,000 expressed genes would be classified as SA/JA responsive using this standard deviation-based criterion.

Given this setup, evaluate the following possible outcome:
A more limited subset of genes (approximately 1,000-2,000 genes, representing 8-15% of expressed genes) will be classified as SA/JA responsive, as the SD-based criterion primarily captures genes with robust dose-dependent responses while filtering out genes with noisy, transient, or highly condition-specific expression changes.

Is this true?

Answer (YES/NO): NO